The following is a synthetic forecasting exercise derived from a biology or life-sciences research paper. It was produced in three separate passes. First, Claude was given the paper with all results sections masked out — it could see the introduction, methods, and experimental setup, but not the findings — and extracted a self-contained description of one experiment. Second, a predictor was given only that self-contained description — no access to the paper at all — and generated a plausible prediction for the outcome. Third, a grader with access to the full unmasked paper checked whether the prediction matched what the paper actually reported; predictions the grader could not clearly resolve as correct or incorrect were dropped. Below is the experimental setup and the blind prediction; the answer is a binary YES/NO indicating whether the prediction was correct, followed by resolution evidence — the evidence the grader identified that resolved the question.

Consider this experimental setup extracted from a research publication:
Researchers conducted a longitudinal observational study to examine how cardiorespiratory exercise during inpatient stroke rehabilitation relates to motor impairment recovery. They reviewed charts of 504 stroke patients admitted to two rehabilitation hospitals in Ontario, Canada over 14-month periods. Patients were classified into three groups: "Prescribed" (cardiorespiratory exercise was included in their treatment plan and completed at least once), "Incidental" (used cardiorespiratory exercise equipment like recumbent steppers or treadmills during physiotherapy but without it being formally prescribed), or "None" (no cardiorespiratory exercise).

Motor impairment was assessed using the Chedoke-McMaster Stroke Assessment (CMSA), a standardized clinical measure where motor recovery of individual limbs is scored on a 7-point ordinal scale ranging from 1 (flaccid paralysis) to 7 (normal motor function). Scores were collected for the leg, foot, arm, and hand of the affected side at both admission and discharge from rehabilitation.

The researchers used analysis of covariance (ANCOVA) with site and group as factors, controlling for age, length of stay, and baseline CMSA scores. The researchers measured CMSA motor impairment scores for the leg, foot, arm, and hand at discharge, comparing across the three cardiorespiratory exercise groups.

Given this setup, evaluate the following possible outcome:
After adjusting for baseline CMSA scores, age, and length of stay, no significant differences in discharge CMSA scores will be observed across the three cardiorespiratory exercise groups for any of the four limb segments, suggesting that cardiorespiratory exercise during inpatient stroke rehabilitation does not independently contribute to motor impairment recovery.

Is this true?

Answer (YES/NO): NO